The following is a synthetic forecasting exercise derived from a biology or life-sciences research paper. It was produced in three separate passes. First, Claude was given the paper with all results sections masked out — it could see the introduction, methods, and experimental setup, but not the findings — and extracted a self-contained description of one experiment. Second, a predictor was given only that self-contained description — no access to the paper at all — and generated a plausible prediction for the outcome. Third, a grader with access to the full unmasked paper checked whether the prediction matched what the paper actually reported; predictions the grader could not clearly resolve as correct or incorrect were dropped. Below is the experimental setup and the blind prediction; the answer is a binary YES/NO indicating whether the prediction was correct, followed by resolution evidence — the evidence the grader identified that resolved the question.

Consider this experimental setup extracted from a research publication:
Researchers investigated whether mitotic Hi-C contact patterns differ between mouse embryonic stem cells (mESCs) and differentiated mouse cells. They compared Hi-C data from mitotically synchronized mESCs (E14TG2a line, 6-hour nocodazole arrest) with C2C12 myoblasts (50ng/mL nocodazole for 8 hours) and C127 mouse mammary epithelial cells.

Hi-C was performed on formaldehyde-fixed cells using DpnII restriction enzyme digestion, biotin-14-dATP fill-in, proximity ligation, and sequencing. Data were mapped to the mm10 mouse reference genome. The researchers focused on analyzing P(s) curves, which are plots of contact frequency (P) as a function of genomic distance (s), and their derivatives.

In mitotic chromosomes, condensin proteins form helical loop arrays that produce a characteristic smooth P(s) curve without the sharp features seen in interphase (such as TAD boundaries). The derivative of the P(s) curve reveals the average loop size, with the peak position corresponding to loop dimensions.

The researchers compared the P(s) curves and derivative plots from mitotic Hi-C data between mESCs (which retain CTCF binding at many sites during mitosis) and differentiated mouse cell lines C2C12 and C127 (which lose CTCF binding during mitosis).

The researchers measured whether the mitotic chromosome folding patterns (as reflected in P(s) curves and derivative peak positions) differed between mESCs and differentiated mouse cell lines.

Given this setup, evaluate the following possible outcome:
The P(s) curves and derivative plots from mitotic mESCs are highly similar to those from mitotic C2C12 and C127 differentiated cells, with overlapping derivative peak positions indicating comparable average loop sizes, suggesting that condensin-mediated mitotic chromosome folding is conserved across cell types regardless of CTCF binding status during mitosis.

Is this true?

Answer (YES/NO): YES